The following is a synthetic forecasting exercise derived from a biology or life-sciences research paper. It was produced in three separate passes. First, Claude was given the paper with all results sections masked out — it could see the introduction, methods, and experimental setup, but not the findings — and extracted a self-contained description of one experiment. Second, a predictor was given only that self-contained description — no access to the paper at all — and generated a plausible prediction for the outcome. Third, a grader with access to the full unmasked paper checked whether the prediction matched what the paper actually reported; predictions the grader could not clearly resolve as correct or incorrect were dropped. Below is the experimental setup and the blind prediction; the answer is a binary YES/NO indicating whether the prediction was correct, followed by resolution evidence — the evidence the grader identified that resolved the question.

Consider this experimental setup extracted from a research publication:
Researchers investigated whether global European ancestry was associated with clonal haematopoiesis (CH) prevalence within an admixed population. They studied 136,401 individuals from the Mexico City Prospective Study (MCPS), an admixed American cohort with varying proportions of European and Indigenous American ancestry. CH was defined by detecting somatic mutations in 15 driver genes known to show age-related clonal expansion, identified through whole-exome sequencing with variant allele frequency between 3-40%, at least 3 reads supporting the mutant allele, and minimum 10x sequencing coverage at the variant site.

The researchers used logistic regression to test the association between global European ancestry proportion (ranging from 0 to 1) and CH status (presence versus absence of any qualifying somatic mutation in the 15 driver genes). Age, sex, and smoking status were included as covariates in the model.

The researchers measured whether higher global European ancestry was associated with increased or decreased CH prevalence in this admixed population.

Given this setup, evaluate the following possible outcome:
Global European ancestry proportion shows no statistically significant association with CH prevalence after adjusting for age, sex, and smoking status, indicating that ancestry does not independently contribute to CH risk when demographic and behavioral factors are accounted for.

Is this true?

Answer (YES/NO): NO